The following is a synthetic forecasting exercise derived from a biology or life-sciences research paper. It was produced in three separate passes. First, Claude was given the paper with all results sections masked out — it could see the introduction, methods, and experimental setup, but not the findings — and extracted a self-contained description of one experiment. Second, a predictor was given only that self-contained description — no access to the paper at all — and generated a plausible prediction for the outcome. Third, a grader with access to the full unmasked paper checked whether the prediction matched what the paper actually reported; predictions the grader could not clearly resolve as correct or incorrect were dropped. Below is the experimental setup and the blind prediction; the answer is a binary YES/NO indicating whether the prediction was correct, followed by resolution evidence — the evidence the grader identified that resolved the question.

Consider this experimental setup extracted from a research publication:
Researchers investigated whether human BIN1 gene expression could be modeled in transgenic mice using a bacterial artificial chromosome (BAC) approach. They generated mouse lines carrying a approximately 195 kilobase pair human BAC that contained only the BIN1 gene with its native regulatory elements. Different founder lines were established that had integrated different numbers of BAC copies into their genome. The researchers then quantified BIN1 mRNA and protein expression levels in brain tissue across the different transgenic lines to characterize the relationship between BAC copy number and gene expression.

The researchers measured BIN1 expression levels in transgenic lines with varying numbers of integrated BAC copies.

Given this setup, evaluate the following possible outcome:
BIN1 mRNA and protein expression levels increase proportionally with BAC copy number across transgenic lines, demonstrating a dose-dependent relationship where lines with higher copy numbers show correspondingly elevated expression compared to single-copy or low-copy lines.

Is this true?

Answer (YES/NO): YES